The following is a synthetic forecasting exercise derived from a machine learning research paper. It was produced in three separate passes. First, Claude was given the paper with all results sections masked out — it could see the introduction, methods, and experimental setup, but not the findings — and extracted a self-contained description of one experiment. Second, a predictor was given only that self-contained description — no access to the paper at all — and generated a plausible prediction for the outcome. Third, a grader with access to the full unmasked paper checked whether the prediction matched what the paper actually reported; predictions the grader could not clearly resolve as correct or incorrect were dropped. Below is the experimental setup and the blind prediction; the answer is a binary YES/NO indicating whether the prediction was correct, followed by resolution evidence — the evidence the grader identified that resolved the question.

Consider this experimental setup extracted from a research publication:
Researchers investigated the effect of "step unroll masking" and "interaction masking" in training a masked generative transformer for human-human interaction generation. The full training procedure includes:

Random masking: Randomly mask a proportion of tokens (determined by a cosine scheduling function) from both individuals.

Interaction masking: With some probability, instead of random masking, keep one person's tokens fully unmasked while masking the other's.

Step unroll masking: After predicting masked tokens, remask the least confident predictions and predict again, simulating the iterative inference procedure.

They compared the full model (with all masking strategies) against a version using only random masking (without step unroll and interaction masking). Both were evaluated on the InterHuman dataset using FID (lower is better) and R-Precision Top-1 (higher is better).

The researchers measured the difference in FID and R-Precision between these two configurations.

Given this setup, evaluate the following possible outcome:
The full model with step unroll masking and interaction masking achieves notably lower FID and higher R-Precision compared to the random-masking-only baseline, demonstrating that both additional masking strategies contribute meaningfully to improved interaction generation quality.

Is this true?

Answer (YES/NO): NO